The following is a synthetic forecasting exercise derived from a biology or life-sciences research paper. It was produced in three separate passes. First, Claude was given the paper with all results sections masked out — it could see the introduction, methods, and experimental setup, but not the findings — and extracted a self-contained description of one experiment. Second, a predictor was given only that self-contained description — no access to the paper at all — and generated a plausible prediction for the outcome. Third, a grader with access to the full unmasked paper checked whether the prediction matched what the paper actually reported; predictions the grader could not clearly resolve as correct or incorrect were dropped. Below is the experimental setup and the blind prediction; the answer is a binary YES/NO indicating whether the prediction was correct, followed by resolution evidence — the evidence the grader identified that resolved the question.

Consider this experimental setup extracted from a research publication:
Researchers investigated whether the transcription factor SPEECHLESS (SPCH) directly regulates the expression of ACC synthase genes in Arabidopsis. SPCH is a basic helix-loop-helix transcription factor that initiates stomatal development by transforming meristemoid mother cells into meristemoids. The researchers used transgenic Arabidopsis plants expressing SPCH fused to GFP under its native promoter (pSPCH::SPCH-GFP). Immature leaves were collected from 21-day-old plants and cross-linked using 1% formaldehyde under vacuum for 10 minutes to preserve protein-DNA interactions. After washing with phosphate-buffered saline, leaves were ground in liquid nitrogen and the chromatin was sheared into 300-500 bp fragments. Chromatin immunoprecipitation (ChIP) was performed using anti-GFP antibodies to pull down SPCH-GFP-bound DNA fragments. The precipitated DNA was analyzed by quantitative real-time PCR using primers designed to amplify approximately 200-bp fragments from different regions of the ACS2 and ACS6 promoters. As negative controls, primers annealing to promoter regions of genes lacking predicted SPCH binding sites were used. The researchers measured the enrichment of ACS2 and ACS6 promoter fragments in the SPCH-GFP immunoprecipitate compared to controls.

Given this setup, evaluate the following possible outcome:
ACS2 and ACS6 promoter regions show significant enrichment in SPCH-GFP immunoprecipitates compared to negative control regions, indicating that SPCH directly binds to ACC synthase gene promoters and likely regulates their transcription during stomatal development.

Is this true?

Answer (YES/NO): YES